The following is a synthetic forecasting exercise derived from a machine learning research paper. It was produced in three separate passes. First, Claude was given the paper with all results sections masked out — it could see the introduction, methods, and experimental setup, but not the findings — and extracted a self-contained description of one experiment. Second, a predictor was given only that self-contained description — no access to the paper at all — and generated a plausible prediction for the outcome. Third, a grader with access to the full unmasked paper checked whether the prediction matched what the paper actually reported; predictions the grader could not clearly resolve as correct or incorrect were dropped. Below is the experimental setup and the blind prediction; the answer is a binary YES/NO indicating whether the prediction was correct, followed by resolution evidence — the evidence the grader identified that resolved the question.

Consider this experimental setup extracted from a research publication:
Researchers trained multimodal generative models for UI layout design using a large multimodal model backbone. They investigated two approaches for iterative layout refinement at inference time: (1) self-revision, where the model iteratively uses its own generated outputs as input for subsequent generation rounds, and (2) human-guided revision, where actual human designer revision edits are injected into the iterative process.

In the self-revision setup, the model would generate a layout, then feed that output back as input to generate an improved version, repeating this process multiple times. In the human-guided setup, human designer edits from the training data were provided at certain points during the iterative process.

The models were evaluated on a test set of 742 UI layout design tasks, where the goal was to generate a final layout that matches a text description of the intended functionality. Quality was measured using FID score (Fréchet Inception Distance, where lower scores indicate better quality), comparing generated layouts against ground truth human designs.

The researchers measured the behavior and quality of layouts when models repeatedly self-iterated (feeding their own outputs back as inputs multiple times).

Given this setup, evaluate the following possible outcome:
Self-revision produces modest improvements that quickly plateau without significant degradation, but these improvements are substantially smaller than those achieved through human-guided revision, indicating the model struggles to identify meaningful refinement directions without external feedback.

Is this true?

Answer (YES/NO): NO